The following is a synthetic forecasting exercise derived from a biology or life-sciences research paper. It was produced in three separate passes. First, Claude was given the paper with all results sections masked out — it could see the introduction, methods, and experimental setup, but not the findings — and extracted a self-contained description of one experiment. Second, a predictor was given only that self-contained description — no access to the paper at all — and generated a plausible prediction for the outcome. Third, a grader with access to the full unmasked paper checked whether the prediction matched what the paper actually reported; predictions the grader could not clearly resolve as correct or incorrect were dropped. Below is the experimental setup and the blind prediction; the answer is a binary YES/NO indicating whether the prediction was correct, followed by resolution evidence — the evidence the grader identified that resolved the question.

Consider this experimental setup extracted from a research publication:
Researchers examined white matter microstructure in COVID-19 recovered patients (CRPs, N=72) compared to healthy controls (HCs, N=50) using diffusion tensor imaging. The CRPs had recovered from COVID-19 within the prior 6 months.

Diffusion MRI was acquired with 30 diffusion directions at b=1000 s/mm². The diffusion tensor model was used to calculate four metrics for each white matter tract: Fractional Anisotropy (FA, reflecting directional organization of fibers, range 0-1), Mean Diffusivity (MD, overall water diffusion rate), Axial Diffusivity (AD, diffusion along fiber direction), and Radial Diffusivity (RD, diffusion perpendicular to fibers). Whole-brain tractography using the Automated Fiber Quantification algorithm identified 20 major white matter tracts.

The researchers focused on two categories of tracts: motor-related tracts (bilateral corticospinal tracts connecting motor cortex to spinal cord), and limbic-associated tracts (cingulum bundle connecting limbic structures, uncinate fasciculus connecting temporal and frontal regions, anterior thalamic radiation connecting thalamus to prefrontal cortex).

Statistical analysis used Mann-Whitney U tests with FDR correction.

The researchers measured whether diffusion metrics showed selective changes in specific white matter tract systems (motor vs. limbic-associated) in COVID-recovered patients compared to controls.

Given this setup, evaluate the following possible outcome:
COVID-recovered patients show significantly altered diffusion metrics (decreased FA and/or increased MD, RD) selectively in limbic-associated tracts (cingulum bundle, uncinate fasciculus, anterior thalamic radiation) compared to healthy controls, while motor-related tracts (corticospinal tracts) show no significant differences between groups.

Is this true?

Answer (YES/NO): NO